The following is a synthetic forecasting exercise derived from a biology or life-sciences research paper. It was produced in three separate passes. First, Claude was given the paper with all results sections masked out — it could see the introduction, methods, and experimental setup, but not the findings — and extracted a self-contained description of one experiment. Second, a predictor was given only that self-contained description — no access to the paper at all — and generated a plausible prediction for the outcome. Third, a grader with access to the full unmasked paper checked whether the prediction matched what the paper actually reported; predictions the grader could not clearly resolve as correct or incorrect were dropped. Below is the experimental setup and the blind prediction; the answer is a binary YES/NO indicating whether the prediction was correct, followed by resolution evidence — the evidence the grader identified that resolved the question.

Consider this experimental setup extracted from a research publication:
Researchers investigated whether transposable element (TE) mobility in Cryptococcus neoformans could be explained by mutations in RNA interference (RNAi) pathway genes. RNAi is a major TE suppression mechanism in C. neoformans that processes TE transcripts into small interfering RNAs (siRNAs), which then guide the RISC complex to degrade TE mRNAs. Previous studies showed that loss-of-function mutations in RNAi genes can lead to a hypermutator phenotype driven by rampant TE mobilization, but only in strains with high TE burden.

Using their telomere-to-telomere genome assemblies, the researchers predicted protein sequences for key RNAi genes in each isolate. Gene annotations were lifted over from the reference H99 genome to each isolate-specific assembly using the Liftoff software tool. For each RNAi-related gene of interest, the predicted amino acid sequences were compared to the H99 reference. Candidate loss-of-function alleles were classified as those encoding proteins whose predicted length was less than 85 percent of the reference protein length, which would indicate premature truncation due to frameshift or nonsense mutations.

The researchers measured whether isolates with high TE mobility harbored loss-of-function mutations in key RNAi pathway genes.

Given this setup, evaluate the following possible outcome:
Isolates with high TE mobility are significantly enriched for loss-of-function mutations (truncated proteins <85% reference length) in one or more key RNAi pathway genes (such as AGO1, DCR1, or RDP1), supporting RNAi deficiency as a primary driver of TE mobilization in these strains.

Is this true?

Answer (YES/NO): NO